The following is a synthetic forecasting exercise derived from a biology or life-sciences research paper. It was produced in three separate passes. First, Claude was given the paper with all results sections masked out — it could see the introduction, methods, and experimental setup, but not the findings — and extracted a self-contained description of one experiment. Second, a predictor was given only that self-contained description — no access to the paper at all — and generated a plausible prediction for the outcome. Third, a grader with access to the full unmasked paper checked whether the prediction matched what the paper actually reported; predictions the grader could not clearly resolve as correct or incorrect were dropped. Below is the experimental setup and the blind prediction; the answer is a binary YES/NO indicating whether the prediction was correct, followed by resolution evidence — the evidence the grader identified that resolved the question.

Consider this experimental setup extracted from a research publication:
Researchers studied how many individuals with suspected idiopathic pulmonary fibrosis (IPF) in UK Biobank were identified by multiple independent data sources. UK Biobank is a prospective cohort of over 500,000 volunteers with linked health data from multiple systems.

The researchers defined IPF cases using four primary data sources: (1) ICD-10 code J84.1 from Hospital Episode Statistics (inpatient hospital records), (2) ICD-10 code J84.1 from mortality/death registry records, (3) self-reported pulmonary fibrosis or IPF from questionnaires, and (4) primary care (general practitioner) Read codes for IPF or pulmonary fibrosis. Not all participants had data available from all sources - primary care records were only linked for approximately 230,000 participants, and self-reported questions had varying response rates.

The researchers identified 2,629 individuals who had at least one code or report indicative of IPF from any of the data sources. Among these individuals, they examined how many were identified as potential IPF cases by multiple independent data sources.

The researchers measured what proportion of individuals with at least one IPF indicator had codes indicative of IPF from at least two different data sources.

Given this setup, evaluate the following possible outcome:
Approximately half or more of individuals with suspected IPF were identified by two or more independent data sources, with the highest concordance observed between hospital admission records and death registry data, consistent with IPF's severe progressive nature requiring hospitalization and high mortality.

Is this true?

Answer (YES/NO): NO